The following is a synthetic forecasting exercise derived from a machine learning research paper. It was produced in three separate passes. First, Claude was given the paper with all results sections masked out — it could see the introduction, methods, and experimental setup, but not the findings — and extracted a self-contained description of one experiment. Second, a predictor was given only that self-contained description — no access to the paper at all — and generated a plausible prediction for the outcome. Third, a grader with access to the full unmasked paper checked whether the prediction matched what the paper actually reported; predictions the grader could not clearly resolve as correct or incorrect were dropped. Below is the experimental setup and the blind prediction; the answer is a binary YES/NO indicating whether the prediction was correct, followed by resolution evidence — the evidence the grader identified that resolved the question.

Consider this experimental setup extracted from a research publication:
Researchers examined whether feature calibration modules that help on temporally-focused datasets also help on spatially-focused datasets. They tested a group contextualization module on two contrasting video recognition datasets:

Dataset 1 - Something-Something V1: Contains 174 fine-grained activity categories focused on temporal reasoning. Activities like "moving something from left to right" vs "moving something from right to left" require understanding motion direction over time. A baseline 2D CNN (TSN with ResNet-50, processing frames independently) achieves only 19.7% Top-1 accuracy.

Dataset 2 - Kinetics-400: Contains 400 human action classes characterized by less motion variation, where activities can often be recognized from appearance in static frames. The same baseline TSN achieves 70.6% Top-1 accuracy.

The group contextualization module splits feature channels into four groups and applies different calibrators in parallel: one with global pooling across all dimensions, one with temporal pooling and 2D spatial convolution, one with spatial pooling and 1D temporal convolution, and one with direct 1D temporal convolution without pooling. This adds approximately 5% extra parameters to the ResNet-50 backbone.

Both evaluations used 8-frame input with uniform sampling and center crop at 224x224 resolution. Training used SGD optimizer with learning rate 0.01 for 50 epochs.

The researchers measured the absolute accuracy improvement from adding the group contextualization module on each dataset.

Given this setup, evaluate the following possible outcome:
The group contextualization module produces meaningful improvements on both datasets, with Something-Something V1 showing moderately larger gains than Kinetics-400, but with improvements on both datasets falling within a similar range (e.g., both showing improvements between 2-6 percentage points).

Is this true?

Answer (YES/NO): NO